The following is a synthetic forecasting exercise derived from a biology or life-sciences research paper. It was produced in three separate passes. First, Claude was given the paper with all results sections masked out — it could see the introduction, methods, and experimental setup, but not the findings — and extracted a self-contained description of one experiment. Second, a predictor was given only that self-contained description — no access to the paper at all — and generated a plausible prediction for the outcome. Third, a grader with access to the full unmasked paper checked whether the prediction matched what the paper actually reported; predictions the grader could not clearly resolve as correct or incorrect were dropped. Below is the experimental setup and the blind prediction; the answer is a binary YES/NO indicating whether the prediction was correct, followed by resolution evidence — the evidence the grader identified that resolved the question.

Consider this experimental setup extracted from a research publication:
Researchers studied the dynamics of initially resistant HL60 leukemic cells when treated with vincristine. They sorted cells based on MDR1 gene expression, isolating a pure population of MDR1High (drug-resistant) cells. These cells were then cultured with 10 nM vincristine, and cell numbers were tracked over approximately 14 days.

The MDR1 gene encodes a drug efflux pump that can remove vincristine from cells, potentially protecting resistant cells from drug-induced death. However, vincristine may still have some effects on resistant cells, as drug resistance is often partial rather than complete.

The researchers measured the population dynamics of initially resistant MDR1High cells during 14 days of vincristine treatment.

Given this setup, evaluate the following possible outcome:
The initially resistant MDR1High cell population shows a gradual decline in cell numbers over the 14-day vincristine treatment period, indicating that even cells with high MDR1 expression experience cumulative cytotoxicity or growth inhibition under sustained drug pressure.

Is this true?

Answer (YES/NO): NO